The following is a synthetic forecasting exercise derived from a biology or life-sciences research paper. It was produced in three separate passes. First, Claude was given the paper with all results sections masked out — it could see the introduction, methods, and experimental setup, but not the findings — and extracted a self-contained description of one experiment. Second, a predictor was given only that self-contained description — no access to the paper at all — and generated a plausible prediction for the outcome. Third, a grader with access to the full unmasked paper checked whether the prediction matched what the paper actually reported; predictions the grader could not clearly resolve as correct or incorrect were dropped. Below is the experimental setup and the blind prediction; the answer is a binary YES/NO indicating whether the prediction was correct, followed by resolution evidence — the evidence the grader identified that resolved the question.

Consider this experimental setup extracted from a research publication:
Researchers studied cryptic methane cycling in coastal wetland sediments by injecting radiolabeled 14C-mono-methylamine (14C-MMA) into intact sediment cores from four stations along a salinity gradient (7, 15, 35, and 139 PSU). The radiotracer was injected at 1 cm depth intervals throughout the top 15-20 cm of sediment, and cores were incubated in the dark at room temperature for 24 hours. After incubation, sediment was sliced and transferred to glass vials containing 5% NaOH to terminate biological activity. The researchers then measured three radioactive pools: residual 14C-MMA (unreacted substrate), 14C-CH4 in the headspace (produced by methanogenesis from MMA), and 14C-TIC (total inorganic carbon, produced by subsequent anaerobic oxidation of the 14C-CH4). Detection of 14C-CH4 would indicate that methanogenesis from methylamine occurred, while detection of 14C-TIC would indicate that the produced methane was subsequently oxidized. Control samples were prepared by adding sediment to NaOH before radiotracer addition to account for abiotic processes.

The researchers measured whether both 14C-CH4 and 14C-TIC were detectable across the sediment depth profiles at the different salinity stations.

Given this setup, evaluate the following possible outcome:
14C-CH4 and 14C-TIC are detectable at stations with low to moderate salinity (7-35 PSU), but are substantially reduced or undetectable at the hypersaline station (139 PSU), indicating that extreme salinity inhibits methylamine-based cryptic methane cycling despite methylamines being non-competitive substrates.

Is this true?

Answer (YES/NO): NO